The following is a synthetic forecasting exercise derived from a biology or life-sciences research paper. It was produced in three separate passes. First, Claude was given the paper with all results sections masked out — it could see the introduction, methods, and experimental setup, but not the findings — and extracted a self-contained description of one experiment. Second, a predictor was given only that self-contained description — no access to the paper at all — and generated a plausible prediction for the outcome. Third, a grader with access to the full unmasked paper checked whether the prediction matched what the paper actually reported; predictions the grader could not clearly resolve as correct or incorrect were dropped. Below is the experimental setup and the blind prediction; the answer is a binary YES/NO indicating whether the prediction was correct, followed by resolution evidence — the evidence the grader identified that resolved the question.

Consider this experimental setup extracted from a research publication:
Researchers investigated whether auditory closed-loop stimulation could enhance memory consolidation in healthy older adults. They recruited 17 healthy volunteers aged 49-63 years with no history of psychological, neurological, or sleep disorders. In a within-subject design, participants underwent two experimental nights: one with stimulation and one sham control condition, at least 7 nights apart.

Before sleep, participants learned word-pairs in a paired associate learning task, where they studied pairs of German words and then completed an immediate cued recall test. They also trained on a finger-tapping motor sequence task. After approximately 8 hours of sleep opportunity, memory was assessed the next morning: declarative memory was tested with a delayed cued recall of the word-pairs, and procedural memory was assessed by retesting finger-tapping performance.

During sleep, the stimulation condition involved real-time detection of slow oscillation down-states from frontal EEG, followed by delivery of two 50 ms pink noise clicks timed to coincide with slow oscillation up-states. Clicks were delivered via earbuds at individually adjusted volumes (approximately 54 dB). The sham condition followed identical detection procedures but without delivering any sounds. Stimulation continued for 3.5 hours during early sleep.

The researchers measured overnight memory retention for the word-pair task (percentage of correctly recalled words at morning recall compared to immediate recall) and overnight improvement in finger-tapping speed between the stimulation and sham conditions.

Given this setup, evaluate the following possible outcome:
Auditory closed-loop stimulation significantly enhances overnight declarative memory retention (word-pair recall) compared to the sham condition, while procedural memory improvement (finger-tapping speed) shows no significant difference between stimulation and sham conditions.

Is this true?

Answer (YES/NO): NO